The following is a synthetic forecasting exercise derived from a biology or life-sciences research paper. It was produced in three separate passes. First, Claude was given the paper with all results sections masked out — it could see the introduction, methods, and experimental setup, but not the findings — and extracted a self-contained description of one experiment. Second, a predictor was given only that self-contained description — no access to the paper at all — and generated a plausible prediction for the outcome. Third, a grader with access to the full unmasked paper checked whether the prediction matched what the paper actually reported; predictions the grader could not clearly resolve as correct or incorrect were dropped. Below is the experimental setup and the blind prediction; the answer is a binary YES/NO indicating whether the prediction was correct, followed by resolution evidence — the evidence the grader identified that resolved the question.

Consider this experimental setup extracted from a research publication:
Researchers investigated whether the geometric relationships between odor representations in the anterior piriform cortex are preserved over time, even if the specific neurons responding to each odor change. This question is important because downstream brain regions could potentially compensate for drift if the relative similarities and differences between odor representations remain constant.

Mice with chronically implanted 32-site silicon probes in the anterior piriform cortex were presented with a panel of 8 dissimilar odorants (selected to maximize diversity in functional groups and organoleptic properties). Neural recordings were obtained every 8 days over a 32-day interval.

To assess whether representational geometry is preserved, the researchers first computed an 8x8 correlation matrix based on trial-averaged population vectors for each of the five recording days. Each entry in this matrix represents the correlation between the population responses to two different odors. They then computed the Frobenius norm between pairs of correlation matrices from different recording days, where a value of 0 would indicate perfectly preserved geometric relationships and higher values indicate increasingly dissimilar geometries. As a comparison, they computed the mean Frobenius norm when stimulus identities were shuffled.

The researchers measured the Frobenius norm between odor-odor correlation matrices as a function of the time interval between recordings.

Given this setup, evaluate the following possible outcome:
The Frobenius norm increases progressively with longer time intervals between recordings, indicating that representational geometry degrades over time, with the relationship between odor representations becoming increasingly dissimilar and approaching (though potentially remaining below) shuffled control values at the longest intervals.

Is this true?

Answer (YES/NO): YES